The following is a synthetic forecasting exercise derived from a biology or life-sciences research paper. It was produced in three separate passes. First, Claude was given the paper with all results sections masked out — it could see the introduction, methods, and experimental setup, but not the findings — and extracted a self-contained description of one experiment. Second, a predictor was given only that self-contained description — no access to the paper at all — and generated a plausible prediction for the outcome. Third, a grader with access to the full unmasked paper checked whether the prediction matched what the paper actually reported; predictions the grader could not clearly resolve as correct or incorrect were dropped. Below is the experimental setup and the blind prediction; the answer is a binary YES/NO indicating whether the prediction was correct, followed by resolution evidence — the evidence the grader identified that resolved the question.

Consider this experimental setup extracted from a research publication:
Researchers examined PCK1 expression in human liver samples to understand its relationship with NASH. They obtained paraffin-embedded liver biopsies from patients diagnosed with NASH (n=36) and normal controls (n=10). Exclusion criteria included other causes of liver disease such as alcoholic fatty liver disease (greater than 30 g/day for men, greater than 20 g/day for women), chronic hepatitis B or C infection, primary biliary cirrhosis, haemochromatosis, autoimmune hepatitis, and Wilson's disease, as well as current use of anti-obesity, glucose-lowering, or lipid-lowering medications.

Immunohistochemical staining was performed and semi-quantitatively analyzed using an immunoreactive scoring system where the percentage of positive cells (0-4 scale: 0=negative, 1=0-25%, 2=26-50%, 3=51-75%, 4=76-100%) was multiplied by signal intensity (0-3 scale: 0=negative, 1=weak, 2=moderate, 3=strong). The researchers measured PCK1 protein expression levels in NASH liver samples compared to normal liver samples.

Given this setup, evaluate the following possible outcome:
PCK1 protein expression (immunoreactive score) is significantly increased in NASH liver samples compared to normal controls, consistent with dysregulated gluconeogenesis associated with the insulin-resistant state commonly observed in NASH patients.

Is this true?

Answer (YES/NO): NO